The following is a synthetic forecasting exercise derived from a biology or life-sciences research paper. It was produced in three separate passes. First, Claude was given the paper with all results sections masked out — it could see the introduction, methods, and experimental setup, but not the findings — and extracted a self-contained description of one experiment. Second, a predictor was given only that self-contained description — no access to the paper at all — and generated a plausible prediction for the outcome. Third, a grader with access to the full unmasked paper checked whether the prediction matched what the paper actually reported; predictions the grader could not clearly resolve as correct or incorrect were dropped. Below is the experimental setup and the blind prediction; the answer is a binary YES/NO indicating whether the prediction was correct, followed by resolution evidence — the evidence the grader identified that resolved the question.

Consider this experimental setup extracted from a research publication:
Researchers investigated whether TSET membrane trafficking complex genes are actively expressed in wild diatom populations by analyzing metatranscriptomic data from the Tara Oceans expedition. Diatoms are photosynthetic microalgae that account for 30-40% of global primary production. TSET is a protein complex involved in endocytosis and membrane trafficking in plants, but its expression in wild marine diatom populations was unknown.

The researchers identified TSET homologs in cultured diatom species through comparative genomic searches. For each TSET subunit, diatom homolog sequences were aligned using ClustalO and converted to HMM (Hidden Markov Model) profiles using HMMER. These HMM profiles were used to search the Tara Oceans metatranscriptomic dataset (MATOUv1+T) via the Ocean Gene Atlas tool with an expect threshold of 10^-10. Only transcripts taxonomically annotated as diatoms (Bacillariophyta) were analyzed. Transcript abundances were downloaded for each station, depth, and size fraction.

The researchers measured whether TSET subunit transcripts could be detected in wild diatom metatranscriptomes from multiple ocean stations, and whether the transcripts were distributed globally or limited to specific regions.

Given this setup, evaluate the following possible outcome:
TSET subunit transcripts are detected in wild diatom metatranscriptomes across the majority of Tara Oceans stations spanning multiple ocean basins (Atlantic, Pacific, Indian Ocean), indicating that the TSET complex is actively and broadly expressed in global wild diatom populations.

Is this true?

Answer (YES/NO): NO